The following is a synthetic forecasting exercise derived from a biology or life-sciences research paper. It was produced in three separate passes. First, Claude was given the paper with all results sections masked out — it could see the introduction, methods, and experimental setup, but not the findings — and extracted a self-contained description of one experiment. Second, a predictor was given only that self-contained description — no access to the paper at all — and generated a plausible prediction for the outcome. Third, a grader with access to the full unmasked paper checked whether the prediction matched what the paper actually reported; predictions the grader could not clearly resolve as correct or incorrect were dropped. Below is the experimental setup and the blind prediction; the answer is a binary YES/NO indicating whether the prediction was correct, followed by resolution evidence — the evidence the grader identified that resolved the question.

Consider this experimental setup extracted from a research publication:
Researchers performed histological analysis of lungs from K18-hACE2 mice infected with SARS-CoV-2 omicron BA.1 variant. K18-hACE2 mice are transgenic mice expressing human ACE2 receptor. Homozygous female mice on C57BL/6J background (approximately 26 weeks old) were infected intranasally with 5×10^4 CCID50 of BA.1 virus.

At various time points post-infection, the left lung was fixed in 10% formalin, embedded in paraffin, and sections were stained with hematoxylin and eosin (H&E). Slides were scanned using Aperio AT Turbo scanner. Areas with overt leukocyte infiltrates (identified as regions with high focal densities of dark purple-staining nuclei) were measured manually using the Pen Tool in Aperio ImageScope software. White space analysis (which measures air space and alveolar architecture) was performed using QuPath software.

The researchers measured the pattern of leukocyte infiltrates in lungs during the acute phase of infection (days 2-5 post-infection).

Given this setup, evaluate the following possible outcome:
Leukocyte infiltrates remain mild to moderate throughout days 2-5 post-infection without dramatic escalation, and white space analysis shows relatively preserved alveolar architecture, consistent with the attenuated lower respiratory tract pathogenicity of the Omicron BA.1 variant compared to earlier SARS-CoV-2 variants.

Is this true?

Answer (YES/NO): NO